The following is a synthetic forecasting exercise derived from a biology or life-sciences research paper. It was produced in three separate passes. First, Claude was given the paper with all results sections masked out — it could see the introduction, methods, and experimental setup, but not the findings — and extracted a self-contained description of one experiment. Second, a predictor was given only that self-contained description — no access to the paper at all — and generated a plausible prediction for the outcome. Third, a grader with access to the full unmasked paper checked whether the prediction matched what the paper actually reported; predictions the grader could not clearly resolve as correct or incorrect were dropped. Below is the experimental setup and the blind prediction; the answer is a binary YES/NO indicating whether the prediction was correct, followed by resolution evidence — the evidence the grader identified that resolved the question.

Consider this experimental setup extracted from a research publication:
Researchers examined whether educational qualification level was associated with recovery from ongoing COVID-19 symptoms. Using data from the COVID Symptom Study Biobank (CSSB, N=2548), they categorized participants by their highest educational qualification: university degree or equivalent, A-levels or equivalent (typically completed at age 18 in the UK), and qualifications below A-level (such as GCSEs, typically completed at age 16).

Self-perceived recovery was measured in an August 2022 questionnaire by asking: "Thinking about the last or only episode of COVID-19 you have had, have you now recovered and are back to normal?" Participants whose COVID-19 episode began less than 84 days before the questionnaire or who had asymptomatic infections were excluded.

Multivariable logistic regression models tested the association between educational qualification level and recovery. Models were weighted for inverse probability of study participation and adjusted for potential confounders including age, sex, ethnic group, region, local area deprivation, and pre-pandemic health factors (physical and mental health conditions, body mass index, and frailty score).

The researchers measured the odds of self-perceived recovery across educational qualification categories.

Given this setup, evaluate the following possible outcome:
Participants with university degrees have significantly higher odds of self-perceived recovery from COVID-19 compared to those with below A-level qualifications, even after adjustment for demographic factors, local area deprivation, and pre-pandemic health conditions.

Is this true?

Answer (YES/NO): YES